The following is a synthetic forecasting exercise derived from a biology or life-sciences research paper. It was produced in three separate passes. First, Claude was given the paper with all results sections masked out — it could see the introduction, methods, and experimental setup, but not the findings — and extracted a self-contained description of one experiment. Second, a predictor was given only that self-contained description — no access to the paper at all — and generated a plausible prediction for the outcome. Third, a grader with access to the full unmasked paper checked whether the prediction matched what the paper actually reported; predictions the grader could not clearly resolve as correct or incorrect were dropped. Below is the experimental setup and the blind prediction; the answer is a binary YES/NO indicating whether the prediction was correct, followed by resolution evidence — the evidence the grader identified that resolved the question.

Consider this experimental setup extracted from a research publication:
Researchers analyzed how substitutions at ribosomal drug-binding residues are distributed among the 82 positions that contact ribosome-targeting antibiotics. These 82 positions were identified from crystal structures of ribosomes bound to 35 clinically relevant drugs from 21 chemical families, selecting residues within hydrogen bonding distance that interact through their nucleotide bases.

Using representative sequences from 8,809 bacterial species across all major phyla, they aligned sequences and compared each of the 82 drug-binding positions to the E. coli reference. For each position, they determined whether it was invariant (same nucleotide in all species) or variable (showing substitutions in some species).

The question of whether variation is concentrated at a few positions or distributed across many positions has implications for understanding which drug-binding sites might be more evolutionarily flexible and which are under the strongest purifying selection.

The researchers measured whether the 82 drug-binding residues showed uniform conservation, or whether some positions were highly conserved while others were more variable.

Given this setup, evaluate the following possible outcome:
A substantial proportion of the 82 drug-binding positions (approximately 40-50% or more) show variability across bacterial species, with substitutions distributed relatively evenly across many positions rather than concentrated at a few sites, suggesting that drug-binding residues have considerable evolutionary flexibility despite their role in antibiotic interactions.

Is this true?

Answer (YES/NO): NO